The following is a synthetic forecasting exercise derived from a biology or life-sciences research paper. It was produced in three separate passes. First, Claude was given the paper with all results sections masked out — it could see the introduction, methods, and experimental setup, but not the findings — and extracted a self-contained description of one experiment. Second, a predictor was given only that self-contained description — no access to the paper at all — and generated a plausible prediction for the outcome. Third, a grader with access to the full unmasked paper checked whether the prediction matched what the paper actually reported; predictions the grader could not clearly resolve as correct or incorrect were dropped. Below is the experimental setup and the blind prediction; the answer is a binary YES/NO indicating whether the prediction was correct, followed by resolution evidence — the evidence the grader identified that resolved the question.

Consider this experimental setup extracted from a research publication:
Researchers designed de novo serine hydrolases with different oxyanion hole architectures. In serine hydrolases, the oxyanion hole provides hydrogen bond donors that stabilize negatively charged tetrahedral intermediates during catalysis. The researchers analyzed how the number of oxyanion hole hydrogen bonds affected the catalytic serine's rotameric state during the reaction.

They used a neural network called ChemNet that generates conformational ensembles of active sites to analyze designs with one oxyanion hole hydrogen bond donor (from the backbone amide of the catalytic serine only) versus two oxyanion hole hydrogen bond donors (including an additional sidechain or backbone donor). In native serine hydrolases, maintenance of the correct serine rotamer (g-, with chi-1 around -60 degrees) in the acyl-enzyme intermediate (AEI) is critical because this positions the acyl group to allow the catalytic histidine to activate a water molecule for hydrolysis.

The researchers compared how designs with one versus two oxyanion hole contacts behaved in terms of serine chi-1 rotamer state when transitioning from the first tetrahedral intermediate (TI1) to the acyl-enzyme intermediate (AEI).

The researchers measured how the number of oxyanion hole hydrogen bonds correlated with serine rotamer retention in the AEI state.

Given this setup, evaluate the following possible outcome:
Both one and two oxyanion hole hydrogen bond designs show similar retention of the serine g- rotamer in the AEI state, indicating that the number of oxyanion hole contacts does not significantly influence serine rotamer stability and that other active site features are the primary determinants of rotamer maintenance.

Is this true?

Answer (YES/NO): NO